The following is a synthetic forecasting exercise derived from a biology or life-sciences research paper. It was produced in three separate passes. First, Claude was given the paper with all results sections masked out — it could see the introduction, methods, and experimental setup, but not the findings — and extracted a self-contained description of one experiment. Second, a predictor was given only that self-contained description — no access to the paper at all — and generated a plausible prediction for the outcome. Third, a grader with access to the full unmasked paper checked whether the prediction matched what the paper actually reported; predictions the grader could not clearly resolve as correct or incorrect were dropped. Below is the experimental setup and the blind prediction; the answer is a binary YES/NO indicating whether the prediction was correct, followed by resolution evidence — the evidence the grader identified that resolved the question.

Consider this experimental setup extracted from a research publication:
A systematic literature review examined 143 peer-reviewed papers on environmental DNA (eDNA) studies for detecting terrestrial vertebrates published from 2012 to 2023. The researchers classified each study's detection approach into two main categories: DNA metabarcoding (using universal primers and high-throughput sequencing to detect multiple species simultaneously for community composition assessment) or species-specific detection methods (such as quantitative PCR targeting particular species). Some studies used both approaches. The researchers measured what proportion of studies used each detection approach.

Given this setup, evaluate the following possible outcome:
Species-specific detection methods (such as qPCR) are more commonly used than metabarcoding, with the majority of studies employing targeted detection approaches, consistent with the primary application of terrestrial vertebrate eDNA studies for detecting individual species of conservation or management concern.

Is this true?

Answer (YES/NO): NO